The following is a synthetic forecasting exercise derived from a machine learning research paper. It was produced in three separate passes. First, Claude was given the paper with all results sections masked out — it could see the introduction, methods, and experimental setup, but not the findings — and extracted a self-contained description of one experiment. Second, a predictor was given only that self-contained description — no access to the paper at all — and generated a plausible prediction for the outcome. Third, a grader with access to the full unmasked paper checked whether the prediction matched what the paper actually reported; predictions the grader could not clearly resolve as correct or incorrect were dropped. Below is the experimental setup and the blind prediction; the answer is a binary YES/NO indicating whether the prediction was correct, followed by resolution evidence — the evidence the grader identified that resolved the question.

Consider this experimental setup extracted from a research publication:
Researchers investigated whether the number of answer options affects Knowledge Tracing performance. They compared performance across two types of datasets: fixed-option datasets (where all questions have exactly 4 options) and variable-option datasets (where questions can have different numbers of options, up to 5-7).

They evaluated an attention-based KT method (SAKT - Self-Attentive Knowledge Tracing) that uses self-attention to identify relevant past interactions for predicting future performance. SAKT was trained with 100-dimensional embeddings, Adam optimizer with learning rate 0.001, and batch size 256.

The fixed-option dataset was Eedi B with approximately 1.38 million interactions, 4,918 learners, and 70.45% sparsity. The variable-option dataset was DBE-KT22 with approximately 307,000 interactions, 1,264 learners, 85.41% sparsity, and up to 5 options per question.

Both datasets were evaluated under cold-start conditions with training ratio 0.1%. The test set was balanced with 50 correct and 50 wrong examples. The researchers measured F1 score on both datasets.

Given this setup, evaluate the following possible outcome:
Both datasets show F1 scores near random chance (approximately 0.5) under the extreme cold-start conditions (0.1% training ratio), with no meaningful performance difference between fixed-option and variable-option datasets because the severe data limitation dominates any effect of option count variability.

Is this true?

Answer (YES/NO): NO